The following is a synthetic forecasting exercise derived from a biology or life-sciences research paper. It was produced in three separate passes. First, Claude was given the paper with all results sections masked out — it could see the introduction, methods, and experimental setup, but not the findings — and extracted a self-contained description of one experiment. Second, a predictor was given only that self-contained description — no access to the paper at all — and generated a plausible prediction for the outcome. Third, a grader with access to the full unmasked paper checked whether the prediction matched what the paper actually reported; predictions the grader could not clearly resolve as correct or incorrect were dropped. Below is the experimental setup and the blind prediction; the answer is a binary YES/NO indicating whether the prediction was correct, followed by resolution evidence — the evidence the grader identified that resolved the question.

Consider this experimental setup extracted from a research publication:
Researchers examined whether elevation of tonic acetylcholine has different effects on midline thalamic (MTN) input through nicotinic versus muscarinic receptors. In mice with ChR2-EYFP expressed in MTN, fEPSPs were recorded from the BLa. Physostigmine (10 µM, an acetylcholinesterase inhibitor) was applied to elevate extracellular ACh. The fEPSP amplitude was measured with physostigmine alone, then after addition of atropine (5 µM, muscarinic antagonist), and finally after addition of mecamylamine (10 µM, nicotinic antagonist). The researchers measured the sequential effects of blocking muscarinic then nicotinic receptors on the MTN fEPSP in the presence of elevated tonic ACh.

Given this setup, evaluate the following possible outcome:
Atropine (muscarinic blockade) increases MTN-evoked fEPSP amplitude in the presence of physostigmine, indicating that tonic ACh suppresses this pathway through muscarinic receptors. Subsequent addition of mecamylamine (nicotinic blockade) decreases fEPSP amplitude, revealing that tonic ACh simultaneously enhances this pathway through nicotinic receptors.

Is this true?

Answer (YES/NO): YES